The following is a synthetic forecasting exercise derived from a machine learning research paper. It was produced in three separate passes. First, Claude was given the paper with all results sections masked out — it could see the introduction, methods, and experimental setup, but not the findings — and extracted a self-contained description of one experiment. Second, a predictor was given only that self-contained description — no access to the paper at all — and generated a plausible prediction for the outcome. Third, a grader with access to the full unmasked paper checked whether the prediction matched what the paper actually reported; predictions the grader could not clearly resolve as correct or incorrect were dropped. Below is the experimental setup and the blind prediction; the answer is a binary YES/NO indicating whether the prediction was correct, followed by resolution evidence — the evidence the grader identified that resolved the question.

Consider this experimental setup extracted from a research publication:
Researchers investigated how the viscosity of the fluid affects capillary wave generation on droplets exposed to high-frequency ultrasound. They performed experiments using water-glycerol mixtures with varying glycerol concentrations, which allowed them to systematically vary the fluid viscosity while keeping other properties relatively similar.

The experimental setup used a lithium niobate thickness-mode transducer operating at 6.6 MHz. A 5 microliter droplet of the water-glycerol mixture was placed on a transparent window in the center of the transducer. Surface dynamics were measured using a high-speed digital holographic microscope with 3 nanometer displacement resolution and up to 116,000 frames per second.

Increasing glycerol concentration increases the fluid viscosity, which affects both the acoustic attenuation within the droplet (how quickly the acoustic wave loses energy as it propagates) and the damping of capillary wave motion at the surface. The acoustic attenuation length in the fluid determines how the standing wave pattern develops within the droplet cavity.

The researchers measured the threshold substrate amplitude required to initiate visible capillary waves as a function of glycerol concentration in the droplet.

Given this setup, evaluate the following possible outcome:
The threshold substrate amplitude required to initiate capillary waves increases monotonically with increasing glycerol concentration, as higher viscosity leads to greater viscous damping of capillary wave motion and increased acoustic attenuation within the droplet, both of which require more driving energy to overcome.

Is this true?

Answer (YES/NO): YES